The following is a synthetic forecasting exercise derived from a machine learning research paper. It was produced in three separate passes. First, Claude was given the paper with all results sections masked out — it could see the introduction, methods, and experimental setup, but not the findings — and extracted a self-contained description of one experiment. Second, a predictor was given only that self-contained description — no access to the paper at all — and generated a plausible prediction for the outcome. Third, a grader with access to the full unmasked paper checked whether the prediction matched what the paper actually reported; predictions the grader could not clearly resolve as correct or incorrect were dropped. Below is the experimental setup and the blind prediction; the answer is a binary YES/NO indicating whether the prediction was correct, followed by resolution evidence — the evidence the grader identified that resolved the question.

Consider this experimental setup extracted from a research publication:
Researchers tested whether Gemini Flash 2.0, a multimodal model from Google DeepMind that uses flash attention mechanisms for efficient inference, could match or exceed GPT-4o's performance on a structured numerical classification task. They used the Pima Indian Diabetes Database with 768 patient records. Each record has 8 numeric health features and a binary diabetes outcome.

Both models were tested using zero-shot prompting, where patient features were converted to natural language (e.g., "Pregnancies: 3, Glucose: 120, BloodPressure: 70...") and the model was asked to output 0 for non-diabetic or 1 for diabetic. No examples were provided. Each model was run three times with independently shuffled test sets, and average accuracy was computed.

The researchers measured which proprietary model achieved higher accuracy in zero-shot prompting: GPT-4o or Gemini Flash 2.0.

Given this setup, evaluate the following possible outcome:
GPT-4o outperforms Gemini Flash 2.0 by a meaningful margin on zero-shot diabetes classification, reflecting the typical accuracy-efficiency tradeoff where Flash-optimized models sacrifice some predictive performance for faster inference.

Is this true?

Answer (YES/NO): NO